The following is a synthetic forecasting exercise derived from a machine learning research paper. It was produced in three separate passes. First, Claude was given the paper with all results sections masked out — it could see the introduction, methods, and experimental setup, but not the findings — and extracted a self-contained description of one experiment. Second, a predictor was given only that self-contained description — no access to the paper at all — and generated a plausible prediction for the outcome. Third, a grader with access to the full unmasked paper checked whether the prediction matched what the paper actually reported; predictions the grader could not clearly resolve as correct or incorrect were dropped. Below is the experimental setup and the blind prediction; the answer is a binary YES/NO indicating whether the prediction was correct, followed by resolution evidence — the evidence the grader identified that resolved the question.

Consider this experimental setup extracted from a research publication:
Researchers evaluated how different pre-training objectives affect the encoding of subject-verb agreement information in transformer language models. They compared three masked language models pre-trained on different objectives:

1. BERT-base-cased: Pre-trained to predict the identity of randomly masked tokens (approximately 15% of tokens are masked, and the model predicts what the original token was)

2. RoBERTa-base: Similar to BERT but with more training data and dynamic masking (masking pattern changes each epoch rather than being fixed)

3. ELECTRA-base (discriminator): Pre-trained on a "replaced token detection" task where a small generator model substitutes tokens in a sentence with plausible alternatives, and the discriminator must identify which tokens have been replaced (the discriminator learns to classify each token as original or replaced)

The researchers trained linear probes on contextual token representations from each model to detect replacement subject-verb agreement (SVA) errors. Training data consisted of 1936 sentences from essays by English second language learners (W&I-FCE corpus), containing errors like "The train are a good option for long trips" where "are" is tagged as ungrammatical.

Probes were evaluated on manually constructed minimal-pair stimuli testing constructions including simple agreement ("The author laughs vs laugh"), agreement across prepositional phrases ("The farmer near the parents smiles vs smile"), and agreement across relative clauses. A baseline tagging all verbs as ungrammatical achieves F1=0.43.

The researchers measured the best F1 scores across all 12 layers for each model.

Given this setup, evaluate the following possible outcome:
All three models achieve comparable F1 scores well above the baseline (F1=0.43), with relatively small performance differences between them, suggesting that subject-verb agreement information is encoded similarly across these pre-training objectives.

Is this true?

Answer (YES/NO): NO